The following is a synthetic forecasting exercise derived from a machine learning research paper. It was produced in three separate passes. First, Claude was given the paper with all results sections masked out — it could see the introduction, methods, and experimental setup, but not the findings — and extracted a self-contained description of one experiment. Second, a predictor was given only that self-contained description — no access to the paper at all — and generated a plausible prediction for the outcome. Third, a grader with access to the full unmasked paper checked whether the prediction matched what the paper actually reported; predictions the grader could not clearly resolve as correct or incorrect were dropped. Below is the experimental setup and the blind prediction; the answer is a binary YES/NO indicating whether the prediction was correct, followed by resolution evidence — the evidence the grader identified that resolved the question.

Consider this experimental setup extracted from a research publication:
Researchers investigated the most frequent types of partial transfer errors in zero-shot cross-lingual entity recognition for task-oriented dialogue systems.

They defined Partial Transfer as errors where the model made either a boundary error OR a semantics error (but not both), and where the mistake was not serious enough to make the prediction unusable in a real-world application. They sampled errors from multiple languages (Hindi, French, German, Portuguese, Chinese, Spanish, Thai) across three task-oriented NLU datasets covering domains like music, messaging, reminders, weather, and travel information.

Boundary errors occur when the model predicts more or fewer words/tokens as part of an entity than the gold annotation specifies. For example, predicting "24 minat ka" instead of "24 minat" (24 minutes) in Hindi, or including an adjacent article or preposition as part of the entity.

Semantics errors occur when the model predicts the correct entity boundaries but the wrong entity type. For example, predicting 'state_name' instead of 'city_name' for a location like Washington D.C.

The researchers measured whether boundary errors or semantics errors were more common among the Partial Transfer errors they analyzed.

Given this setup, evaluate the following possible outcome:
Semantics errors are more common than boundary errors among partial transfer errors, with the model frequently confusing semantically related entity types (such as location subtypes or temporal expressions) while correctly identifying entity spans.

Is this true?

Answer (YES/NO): NO